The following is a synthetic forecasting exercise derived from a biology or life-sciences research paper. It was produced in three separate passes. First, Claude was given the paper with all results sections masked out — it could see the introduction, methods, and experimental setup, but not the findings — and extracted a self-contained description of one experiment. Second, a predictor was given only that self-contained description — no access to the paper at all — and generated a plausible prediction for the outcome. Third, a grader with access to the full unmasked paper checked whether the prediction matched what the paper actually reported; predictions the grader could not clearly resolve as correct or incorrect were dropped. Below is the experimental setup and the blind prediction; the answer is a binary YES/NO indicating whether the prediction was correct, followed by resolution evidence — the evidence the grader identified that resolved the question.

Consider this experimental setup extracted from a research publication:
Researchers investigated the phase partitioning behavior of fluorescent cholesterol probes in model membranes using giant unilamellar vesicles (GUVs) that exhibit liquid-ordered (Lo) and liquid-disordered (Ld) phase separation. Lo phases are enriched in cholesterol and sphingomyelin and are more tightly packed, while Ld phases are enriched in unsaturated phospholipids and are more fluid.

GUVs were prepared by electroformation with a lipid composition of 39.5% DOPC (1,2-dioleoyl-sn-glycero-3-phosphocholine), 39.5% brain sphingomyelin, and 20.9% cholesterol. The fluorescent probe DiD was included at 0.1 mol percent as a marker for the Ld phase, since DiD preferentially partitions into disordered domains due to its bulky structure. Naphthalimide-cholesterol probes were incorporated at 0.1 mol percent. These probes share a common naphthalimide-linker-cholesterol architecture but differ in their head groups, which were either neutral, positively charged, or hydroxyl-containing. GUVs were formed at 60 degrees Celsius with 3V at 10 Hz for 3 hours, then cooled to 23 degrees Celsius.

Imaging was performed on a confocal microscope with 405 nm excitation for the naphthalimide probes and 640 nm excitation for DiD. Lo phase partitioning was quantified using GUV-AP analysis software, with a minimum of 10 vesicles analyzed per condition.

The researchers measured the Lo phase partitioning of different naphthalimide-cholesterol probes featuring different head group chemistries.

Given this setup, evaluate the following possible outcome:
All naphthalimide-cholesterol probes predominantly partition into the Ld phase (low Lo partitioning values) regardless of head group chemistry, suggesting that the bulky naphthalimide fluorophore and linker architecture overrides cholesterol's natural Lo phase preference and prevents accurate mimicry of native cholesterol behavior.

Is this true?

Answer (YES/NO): NO